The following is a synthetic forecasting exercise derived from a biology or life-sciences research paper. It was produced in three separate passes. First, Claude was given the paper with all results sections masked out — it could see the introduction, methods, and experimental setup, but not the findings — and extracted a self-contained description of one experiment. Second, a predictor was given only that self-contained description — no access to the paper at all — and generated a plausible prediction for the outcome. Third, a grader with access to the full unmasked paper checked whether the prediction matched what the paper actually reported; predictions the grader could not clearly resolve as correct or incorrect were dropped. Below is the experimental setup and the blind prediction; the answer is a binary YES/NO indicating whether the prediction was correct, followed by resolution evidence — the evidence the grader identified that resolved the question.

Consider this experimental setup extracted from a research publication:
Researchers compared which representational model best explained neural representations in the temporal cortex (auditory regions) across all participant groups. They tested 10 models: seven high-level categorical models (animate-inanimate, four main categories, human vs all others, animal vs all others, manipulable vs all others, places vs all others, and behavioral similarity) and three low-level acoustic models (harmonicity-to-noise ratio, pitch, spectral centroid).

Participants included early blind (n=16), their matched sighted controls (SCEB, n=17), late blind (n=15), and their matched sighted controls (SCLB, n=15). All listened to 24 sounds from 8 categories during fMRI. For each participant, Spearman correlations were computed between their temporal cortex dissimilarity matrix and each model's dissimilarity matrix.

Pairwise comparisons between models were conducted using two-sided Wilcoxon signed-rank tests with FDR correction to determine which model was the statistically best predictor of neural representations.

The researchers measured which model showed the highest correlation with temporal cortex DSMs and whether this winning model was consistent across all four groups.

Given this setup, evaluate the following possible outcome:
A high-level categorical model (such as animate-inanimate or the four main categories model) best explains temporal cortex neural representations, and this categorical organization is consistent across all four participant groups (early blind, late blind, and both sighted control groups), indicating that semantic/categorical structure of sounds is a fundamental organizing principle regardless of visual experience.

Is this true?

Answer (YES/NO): YES